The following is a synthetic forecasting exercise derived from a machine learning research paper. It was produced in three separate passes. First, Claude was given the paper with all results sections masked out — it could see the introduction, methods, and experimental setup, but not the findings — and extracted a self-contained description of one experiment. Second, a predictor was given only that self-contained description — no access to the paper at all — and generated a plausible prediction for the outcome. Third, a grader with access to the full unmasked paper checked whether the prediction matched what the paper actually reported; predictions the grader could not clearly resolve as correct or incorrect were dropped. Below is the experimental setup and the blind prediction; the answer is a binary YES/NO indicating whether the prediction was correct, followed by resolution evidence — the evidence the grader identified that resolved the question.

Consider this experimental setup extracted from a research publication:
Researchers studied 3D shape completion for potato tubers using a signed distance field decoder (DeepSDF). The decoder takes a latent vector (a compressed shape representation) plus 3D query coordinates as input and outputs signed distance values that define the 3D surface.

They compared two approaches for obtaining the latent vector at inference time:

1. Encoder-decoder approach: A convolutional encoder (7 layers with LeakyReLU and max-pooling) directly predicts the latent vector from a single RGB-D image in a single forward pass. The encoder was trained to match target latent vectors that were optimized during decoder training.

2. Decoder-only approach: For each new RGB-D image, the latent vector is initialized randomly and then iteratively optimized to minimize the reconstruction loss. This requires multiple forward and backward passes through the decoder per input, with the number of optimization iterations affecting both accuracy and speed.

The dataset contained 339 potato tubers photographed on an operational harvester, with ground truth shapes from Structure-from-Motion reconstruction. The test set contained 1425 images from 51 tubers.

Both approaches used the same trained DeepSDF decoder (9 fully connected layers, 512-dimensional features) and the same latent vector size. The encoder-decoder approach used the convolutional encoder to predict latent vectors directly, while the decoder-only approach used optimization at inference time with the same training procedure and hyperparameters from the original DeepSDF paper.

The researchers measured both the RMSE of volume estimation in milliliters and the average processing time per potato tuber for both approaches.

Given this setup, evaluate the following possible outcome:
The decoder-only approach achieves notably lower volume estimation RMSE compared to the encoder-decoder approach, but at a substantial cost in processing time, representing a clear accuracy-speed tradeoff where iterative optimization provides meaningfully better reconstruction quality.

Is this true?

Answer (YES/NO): YES